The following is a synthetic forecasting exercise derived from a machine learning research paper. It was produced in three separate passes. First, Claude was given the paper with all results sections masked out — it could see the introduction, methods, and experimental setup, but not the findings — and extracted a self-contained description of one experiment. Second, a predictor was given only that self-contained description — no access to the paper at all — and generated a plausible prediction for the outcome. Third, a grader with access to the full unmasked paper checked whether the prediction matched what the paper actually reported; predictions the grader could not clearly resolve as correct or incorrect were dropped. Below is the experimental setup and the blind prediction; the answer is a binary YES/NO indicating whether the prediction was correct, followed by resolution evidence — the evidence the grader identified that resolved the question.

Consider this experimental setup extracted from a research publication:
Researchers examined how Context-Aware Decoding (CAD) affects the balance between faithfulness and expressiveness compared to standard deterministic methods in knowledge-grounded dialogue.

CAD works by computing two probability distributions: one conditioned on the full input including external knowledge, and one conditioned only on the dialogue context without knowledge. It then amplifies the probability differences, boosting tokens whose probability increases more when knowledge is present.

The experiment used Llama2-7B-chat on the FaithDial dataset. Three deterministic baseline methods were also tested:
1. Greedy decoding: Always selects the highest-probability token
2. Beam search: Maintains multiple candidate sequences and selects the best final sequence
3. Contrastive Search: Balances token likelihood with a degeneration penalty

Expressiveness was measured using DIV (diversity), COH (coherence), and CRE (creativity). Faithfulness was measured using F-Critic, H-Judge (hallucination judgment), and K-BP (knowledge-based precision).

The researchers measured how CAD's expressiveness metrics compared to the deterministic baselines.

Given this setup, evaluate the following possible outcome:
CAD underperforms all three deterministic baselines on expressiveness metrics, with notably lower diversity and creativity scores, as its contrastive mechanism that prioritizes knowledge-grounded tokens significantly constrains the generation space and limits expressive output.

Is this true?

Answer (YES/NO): YES